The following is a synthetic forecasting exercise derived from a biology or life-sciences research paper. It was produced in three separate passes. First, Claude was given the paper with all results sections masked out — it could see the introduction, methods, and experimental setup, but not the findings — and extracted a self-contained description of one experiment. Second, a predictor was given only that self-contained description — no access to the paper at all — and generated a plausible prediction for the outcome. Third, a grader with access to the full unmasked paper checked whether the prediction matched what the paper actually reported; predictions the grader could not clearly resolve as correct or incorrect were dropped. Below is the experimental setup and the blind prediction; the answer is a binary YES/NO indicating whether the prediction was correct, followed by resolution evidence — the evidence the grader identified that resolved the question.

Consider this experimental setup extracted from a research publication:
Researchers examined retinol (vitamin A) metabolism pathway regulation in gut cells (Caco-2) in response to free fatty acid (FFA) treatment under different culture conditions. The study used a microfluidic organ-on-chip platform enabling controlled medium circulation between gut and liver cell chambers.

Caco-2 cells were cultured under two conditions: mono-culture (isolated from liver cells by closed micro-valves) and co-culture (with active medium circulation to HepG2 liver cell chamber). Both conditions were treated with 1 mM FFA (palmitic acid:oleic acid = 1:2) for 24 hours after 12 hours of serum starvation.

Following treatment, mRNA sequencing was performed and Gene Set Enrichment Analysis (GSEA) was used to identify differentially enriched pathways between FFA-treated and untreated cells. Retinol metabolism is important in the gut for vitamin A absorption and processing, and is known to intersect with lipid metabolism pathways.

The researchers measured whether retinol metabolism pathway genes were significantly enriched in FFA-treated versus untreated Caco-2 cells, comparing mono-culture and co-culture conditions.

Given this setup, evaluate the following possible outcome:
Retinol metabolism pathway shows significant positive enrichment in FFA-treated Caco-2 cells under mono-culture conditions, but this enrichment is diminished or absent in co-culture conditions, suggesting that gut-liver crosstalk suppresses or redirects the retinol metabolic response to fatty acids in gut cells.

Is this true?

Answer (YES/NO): NO